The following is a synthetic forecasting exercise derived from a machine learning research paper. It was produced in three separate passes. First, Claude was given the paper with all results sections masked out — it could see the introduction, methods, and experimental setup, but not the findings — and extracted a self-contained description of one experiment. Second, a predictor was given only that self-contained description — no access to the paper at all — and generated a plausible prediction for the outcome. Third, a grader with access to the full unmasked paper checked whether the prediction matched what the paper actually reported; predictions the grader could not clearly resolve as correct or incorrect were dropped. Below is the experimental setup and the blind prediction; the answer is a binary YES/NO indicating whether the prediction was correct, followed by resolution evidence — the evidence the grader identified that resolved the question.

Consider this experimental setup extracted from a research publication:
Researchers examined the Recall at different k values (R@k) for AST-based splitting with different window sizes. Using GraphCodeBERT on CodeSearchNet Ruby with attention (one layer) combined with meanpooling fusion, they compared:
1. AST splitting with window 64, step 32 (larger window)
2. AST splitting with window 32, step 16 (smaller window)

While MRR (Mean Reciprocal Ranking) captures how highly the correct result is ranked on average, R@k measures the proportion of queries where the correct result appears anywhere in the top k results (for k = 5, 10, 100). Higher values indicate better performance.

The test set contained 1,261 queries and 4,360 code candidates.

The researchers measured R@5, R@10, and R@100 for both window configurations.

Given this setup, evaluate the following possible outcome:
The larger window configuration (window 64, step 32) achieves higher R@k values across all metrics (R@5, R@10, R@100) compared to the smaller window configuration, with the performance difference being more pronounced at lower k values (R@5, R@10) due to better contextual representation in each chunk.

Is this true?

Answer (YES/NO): YES